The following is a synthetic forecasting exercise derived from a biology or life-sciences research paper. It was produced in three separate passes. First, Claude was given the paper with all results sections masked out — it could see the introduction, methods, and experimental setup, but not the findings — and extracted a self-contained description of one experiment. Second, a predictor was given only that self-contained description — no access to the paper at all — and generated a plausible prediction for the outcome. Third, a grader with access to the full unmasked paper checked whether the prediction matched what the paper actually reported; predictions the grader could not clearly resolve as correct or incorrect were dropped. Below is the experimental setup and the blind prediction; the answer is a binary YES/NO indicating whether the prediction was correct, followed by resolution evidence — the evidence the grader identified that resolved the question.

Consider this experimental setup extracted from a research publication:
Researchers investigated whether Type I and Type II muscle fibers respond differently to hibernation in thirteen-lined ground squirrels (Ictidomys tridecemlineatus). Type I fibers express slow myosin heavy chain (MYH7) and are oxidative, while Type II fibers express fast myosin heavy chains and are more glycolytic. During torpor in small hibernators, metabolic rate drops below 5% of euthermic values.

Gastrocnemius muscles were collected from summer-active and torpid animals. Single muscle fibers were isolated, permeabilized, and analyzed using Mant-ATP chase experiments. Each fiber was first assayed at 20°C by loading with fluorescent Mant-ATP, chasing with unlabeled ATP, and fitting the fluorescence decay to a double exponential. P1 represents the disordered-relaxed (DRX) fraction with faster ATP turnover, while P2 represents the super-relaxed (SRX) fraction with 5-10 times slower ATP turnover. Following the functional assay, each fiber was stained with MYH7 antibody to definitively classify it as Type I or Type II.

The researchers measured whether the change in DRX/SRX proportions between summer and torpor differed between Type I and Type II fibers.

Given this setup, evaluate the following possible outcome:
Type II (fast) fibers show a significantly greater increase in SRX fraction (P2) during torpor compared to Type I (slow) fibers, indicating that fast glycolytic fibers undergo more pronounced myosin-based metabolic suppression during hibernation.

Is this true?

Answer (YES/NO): NO